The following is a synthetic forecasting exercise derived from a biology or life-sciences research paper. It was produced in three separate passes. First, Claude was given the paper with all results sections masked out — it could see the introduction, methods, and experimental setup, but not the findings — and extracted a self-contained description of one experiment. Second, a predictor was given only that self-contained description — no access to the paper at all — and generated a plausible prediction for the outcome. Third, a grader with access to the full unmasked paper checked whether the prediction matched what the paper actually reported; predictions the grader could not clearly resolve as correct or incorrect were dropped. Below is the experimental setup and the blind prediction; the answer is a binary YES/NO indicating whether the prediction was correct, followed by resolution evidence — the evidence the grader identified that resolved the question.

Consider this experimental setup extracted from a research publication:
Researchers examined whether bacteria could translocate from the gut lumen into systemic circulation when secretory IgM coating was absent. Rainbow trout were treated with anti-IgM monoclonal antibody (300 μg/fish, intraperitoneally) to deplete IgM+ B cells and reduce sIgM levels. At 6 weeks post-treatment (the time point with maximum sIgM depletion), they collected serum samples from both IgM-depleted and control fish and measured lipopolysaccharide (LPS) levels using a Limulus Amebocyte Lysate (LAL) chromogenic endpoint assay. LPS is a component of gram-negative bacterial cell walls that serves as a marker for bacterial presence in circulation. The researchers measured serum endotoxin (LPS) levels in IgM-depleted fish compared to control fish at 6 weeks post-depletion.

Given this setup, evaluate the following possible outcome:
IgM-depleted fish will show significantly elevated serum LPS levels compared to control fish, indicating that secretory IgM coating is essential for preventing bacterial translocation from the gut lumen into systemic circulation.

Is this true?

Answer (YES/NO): YES